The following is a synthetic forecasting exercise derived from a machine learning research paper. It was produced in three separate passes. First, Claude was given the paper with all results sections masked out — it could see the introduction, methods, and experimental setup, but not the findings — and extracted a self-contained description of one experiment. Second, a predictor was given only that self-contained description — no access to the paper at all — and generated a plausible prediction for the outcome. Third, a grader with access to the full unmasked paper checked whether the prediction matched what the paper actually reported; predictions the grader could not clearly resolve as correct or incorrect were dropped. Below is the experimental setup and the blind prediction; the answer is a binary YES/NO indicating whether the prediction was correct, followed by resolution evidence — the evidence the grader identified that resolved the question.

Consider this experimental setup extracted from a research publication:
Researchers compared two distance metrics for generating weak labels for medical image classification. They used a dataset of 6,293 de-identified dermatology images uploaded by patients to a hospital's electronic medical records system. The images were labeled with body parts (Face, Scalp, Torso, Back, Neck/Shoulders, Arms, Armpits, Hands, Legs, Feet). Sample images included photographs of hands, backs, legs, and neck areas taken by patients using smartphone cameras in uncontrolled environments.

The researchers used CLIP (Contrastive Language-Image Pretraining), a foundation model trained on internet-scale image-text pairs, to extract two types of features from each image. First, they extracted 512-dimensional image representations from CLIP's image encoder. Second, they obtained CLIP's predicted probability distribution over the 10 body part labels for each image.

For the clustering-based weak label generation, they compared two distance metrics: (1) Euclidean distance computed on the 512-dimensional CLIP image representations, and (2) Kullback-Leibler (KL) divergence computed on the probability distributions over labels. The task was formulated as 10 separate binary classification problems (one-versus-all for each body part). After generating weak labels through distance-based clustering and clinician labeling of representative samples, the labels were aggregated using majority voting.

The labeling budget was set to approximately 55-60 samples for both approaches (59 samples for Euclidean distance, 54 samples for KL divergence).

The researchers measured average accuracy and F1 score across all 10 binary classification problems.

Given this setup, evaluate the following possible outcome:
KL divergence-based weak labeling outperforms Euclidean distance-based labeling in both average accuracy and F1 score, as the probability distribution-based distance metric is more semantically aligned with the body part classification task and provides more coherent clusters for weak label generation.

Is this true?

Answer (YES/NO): YES